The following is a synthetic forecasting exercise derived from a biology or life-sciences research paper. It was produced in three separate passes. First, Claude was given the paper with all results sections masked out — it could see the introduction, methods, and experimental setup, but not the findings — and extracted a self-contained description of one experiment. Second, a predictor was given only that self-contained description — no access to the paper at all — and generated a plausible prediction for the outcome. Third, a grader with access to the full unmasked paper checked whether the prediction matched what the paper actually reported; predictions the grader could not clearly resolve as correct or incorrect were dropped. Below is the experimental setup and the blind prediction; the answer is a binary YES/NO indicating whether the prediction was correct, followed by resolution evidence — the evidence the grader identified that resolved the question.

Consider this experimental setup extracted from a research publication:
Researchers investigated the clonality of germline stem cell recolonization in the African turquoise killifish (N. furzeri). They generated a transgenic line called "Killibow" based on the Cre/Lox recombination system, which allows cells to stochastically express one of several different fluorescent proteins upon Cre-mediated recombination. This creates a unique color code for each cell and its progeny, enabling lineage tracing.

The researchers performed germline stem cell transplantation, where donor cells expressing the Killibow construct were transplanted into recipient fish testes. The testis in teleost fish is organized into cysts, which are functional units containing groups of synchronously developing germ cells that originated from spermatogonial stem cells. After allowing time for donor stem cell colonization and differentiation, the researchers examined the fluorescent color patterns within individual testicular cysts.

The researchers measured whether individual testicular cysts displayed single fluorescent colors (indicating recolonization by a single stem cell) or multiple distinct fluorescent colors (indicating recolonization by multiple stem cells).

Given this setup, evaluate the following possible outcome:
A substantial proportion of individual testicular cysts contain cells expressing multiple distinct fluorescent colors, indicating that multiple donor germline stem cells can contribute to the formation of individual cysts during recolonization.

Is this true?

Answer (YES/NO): NO